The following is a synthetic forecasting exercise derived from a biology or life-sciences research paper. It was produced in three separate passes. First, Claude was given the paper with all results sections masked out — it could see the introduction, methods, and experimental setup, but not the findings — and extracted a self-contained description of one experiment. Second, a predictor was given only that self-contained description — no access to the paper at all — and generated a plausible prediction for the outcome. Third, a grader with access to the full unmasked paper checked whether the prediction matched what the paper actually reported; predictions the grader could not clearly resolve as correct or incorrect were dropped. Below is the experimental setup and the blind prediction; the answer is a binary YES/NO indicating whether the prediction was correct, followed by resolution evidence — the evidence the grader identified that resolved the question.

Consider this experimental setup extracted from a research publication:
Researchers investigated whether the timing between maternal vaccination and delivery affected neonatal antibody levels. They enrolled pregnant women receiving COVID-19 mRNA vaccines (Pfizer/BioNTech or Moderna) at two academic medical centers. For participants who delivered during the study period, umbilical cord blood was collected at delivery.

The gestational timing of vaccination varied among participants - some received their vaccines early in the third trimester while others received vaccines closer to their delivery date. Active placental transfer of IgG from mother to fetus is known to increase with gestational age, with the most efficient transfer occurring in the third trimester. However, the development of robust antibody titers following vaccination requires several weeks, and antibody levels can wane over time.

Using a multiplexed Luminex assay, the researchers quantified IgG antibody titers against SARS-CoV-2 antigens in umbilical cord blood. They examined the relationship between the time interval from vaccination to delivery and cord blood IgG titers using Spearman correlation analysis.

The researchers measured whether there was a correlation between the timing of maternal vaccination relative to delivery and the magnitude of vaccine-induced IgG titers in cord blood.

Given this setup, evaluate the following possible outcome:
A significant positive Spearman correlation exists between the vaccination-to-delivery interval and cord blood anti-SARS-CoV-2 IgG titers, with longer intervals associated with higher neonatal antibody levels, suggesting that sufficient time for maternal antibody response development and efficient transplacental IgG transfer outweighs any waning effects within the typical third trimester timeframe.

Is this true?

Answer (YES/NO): NO